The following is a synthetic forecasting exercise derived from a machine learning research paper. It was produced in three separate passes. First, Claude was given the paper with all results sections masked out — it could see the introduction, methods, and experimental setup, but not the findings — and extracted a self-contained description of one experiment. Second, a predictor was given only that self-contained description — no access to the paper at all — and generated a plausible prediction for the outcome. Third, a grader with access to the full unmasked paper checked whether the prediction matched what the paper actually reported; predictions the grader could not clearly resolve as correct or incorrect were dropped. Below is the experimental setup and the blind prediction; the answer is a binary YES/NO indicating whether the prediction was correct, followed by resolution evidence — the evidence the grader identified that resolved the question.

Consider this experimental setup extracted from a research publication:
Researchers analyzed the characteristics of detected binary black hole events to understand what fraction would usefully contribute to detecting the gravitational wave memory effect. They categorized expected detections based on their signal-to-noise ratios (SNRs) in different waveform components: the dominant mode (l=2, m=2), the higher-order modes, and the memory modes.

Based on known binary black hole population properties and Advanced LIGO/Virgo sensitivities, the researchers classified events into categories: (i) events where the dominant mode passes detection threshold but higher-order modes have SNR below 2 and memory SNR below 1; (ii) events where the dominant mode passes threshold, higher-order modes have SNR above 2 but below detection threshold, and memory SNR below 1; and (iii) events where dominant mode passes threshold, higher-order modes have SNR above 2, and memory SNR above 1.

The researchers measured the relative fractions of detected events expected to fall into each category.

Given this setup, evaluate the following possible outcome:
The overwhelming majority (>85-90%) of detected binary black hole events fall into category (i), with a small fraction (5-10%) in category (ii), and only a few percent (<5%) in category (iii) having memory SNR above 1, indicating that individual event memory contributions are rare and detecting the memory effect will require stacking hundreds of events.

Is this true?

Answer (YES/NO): NO